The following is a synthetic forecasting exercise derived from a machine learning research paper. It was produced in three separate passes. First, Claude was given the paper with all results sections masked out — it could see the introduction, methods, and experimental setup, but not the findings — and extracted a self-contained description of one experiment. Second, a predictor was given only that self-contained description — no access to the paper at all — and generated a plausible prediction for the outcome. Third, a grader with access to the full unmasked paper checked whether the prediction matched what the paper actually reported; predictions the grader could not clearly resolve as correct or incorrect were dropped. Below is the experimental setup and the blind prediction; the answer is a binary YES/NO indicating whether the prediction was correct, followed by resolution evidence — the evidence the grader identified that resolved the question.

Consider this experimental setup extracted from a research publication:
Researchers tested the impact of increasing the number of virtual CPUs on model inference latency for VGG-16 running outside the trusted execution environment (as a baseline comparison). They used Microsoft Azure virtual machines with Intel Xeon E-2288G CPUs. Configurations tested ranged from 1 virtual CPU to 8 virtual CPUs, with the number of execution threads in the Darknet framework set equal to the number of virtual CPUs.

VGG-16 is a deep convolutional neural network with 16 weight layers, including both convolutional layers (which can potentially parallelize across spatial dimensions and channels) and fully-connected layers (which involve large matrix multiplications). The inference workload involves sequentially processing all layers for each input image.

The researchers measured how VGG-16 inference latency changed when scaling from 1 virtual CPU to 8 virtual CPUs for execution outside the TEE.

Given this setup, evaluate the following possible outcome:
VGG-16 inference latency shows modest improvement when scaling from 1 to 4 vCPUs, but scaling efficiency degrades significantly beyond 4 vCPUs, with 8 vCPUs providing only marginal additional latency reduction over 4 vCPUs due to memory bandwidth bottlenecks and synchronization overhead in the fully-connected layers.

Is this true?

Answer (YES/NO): NO